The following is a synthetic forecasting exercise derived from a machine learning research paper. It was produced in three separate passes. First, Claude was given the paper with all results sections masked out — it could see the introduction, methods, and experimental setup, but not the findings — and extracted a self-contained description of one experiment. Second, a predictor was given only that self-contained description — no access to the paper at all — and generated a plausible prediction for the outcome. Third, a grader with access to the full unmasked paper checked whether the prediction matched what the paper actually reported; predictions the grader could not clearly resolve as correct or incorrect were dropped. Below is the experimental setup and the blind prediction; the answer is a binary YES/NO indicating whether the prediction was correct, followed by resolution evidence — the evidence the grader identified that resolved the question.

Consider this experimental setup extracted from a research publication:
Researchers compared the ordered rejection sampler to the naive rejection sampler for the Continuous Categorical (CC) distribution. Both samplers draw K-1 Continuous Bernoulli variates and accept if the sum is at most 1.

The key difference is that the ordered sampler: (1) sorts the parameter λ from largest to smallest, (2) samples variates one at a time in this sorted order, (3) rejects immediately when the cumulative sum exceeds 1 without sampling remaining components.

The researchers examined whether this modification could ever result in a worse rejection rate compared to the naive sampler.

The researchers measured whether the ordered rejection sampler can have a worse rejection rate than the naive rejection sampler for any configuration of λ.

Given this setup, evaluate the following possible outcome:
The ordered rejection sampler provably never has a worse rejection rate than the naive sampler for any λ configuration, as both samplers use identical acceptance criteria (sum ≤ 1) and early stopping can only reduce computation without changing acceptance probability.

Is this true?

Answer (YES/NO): NO